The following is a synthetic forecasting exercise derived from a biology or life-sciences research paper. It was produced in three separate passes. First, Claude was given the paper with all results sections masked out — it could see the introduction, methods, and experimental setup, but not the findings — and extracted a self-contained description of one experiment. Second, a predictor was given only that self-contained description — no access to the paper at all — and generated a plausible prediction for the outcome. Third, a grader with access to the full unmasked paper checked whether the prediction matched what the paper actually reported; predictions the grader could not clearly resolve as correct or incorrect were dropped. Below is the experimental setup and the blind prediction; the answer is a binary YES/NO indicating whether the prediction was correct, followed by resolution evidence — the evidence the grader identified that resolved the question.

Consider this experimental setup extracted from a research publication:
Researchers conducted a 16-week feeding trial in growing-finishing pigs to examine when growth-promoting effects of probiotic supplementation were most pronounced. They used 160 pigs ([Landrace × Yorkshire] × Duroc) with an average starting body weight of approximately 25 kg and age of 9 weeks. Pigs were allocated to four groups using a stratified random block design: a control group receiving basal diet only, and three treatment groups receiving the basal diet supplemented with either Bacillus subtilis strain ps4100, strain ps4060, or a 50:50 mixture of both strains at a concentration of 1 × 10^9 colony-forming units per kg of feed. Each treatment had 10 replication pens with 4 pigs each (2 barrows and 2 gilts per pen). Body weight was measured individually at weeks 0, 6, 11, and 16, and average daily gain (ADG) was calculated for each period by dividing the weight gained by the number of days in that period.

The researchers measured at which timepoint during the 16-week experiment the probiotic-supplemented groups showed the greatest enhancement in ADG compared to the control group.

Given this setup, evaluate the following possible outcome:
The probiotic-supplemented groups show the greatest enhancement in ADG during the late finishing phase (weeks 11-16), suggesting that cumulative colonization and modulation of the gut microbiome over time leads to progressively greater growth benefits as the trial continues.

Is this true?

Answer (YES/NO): NO